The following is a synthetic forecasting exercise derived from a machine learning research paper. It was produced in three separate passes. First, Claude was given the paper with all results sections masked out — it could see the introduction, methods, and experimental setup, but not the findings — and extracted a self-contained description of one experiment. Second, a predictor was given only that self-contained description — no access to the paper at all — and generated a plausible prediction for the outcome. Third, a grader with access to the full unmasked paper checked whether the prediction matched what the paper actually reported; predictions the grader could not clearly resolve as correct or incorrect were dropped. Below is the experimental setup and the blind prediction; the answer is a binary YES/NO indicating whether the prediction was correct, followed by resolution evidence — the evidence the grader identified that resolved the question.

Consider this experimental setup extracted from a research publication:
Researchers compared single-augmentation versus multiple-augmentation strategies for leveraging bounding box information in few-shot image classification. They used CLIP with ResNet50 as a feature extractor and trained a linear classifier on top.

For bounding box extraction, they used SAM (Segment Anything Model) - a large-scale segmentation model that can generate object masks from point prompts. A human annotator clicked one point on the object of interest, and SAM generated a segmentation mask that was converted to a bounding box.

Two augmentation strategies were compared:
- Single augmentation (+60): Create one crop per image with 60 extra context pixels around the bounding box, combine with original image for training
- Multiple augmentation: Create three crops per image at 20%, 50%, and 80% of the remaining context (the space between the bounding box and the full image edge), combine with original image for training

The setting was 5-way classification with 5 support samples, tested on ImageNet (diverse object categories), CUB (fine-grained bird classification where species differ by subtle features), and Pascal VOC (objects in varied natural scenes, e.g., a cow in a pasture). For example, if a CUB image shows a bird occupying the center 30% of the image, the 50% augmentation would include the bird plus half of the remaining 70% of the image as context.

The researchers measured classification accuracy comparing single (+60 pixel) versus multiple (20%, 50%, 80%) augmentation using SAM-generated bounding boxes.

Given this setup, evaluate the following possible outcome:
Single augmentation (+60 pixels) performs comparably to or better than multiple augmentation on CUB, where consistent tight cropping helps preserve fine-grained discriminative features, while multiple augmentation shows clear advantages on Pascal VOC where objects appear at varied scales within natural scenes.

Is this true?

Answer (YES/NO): NO